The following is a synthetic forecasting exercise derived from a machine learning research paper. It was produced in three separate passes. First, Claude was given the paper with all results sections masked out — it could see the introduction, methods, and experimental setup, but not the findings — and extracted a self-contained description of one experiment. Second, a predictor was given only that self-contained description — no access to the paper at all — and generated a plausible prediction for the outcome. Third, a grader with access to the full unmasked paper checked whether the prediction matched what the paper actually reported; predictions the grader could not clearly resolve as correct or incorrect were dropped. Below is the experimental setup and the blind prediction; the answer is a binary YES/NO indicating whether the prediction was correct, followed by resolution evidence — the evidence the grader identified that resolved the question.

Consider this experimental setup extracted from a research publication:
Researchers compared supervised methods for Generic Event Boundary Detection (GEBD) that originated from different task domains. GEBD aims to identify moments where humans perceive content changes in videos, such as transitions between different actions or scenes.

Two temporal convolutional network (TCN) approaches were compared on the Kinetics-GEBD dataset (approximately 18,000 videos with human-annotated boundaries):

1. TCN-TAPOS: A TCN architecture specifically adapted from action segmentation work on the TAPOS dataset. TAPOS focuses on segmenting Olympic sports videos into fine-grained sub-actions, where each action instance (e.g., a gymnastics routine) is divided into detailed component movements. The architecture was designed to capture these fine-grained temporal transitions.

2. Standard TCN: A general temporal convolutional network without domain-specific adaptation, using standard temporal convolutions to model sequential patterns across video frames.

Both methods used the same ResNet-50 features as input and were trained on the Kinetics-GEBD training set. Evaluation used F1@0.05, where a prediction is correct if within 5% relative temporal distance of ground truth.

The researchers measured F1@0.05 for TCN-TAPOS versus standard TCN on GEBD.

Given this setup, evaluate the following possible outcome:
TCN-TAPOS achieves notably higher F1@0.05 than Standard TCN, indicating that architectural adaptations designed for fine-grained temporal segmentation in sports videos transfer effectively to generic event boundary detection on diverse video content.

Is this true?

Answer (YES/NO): NO